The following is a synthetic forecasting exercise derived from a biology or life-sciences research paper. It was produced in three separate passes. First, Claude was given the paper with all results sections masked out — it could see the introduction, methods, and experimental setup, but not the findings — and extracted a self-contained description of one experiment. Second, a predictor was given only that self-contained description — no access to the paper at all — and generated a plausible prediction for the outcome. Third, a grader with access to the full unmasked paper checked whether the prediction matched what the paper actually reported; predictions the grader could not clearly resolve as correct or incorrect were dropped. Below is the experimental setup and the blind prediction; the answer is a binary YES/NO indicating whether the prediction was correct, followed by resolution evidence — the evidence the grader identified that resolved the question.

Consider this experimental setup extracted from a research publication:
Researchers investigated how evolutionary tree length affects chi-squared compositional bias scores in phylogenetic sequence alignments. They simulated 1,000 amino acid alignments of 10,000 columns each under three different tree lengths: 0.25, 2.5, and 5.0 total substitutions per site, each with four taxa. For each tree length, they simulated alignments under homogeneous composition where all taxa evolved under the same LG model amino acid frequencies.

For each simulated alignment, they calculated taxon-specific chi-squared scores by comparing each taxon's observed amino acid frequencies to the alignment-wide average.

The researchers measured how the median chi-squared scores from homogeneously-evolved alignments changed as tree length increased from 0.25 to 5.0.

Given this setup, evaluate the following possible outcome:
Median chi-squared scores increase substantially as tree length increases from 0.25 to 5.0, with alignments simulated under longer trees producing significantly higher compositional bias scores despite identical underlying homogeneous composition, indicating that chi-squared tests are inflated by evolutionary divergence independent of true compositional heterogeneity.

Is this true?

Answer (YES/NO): YES